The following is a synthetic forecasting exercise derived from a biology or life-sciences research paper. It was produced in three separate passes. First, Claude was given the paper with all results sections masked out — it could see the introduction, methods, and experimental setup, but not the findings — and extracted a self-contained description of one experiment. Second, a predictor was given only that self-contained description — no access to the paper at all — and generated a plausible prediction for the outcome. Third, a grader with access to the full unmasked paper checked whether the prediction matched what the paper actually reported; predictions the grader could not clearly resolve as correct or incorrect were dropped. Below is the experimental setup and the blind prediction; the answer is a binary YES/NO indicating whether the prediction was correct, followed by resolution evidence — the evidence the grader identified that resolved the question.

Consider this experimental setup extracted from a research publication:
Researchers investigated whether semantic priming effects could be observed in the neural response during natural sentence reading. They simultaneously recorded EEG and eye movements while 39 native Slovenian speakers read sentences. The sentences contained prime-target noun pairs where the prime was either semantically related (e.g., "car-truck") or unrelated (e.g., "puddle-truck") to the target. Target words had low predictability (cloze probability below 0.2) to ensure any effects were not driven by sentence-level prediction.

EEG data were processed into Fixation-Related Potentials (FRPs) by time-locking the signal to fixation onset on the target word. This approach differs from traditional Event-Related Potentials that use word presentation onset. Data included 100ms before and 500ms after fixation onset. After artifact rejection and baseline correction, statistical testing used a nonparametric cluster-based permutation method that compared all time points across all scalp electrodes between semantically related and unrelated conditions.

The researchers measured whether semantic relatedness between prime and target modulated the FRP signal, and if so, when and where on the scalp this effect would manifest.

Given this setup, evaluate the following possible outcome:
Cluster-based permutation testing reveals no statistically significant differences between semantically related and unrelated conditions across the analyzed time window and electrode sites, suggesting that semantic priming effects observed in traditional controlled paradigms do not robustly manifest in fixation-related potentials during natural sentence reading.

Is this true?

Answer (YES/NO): NO